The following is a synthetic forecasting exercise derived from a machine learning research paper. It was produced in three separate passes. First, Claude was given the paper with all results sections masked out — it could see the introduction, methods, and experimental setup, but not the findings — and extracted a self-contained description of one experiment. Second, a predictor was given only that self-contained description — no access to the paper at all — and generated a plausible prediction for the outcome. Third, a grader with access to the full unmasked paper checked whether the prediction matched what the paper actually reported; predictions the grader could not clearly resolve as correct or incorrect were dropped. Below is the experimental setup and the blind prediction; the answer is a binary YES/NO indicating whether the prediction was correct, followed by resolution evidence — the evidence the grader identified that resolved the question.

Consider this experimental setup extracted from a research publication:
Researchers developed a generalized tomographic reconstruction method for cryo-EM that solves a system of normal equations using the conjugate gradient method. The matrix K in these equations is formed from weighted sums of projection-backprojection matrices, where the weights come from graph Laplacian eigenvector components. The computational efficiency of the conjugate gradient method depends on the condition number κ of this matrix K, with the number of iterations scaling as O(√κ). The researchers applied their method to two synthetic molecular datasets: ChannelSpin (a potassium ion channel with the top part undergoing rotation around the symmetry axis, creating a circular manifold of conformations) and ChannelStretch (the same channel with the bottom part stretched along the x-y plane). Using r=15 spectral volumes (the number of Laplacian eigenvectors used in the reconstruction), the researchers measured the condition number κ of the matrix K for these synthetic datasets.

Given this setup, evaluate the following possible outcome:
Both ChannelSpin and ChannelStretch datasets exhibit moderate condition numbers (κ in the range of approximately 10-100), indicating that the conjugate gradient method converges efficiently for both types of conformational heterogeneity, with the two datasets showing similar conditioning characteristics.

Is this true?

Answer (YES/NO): YES